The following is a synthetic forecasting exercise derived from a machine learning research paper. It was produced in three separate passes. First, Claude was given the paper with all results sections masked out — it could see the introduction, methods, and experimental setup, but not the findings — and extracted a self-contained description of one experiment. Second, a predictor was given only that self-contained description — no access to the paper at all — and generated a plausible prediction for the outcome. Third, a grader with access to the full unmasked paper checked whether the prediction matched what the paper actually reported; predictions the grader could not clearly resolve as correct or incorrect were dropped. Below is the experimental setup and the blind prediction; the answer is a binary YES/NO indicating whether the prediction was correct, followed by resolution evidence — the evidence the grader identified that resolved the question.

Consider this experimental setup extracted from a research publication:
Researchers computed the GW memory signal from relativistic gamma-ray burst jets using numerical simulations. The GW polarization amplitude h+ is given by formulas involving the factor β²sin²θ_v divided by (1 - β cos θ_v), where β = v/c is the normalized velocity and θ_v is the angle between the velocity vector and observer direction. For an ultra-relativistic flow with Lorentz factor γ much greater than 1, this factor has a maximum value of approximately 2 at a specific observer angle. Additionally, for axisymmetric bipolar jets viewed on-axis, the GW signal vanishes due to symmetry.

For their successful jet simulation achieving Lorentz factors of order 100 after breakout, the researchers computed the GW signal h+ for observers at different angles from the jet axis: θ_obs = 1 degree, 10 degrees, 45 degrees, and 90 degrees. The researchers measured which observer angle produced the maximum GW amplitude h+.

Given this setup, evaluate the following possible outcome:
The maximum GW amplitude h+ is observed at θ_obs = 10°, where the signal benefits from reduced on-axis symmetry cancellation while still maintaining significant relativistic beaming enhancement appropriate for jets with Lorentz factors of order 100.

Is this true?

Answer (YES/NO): NO